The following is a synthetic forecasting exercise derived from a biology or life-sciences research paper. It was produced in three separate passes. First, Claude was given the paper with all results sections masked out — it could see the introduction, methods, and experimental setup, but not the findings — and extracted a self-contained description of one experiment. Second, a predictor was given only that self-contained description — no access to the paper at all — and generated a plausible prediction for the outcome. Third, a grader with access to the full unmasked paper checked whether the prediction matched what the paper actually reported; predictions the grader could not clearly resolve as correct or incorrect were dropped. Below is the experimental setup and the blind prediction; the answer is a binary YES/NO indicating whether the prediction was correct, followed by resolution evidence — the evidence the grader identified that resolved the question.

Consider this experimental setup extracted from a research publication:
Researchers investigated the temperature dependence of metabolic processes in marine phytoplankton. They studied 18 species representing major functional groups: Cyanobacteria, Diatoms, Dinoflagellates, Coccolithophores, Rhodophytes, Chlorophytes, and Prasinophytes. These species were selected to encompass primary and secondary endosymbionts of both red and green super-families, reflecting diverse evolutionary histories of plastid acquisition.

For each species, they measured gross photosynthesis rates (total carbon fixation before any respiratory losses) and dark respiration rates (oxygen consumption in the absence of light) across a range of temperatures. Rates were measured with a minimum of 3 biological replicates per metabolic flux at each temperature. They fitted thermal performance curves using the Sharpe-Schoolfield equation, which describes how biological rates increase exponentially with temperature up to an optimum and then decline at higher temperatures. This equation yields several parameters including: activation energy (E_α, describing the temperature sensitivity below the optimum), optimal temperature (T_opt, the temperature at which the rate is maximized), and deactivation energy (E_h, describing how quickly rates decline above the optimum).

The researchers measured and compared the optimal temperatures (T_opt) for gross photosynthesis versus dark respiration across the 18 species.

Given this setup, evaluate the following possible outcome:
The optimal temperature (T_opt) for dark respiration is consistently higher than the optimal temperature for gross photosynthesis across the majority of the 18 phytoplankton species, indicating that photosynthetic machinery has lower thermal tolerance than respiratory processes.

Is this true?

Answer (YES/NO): YES